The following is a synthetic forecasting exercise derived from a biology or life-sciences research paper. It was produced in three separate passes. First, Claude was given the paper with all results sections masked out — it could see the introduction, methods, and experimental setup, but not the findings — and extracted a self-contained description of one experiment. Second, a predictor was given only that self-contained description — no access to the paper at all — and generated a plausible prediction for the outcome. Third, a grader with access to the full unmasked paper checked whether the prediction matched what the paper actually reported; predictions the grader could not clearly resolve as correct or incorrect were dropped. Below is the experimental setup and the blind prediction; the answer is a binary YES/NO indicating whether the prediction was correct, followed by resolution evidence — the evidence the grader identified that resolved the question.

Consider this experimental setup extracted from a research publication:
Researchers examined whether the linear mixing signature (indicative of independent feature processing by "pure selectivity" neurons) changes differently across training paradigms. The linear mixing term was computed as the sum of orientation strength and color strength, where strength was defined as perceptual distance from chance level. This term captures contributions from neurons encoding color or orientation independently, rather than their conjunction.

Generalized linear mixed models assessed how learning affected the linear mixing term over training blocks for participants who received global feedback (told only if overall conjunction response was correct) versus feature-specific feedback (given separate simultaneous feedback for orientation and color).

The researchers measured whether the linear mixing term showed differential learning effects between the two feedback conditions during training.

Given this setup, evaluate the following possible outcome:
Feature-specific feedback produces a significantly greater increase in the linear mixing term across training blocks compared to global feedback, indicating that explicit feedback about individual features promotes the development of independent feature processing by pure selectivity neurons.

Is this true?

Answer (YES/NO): NO